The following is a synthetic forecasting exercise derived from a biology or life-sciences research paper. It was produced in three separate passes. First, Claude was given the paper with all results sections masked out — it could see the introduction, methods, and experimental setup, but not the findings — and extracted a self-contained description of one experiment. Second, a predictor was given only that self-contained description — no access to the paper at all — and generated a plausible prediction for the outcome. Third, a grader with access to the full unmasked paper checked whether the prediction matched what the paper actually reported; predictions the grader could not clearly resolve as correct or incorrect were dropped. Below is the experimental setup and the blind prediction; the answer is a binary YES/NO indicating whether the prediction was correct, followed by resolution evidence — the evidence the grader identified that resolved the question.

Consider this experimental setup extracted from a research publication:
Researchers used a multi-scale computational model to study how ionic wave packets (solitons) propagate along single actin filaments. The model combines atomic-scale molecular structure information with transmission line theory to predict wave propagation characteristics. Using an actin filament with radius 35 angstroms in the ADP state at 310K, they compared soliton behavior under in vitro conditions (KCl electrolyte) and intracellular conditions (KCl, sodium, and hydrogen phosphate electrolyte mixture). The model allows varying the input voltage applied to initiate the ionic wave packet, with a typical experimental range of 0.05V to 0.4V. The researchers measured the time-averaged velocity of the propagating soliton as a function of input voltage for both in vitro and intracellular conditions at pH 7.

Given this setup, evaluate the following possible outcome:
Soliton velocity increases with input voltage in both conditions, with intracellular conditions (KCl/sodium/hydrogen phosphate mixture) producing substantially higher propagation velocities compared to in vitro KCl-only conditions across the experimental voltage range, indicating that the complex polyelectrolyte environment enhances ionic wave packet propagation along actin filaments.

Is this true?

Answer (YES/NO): NO